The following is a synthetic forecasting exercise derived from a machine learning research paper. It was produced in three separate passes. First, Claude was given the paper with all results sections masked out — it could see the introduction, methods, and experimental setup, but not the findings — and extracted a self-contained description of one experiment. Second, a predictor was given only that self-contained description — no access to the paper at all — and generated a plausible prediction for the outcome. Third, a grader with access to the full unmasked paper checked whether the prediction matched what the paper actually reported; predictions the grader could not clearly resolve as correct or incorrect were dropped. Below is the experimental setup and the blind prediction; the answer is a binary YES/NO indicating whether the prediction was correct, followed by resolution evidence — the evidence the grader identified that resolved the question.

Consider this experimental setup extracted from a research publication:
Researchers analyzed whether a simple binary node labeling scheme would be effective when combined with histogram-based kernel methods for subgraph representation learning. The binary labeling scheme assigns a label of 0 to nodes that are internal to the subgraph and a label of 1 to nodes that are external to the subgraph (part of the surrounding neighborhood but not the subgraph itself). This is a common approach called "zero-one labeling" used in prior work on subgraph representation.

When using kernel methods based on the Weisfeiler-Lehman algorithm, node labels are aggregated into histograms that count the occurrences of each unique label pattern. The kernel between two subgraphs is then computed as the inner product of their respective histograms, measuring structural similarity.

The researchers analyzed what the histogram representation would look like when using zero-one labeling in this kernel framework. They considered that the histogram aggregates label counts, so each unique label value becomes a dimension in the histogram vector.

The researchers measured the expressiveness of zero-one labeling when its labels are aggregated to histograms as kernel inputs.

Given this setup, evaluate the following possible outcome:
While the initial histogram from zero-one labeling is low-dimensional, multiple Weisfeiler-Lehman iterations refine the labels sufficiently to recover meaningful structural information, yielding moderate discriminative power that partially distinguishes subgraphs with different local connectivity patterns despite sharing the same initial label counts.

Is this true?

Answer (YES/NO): NO